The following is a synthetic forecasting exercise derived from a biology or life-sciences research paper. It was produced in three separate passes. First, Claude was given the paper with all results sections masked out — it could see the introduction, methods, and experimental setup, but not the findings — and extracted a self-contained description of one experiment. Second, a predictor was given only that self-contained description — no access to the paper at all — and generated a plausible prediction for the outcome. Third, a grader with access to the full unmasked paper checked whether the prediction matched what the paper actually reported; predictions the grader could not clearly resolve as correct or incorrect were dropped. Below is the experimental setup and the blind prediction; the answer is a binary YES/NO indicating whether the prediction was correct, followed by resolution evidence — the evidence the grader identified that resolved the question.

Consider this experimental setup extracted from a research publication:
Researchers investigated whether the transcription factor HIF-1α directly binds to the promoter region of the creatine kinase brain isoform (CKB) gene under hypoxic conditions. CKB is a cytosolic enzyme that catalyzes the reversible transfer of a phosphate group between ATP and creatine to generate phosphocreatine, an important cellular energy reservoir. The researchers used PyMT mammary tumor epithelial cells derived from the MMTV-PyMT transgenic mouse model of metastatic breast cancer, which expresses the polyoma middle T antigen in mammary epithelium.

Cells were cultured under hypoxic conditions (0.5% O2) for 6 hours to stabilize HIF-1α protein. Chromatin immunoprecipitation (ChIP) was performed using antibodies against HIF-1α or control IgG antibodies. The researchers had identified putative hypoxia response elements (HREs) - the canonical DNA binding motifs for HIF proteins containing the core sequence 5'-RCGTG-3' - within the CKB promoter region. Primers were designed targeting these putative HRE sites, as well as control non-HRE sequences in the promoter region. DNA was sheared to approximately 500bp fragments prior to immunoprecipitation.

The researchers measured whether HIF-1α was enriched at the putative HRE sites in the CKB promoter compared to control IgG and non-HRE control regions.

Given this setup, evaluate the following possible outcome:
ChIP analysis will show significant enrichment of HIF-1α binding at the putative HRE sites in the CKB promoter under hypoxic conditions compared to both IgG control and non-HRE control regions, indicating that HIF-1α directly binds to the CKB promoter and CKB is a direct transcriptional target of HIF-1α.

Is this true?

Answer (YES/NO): YES